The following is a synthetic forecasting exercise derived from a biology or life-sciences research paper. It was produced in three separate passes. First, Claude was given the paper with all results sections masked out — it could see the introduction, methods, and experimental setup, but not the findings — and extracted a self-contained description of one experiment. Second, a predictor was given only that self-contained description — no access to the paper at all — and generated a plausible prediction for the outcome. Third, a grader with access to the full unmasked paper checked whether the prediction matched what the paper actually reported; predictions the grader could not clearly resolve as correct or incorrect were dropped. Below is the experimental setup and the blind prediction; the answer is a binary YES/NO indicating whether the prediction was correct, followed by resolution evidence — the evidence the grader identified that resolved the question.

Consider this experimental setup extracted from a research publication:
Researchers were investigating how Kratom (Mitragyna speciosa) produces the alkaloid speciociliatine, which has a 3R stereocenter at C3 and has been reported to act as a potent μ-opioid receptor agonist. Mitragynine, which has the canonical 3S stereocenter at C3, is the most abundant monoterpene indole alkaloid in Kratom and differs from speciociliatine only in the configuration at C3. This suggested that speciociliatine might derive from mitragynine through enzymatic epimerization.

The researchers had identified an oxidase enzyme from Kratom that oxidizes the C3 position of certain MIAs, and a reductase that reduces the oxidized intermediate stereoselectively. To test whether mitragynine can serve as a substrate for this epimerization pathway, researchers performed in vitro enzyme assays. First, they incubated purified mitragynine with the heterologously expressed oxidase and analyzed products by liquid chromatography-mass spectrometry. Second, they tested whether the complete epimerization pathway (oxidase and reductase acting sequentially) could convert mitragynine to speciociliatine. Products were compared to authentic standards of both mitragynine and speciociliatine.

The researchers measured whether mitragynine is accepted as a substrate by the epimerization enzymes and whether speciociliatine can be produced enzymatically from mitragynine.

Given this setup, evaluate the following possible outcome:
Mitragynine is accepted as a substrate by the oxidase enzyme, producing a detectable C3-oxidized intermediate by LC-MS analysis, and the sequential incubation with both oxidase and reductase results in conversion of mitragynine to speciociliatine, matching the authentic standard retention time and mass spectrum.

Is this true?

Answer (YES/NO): NO